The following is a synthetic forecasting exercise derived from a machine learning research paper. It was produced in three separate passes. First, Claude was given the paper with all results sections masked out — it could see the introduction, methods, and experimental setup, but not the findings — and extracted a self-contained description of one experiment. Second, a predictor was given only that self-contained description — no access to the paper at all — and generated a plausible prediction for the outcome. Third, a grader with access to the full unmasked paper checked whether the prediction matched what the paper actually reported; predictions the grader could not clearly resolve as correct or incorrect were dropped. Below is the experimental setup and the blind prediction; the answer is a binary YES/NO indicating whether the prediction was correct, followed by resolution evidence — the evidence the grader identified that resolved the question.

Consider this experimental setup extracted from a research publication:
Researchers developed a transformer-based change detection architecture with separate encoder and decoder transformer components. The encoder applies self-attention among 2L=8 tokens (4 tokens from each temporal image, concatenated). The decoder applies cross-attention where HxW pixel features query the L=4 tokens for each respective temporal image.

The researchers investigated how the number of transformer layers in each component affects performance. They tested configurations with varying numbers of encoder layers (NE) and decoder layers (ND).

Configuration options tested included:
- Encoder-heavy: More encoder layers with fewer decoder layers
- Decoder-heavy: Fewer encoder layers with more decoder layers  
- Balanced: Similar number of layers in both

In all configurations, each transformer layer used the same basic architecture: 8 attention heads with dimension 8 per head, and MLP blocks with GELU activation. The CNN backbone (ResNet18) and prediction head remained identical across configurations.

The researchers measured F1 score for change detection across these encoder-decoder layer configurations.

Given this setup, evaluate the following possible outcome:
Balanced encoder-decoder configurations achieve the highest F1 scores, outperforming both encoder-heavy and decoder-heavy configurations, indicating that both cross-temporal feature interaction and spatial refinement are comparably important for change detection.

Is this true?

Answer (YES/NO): NO